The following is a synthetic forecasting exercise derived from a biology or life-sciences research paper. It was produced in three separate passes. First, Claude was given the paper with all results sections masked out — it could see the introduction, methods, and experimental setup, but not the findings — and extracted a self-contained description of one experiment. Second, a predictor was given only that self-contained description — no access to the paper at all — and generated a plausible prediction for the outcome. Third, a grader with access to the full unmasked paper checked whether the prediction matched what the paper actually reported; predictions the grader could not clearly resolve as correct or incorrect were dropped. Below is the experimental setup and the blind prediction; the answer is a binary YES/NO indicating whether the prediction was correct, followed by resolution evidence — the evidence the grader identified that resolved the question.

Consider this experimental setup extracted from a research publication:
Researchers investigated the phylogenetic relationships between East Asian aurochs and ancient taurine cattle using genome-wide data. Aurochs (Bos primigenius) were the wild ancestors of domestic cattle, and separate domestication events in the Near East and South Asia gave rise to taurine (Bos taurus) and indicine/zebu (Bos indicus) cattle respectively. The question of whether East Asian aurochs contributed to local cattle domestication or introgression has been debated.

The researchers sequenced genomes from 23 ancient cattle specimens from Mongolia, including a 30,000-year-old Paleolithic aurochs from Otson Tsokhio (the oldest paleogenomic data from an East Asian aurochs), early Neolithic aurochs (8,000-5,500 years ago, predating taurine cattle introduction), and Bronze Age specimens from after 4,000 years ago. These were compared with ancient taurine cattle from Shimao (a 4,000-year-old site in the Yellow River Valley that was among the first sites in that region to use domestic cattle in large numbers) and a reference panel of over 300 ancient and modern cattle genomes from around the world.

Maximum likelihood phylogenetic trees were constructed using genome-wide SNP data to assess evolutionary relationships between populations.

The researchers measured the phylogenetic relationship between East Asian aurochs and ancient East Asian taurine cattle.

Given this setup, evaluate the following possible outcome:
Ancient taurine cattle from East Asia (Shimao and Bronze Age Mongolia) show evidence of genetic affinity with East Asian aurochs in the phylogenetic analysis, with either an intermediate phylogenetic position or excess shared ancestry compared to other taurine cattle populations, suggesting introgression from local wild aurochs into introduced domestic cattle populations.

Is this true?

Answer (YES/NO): YES